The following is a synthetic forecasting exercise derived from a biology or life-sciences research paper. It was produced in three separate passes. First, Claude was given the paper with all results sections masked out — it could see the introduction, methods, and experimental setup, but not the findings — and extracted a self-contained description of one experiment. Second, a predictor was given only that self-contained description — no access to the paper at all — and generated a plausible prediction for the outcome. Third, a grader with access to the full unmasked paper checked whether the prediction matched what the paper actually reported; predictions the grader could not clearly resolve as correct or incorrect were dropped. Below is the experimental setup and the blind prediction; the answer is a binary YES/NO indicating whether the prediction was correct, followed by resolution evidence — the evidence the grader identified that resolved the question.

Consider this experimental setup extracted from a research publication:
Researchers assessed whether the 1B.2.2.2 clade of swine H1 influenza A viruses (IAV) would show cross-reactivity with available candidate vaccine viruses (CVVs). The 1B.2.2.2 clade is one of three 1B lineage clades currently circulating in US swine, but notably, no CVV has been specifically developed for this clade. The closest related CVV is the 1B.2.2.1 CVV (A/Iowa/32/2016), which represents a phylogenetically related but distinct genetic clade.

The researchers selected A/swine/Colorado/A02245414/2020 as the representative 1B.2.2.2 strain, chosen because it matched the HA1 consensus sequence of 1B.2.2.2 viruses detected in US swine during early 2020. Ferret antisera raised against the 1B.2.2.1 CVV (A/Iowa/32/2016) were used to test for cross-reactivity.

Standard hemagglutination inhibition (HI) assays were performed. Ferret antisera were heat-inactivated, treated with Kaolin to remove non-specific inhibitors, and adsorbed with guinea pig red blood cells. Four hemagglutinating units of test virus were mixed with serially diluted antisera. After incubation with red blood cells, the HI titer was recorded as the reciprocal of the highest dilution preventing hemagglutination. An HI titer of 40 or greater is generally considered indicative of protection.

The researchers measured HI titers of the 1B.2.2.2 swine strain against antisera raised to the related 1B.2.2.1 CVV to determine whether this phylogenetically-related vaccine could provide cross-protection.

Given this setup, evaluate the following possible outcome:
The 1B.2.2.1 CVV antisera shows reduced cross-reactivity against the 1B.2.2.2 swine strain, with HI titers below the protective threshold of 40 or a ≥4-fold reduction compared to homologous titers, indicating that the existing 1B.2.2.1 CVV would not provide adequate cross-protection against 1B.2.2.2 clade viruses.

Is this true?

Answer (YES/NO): YES